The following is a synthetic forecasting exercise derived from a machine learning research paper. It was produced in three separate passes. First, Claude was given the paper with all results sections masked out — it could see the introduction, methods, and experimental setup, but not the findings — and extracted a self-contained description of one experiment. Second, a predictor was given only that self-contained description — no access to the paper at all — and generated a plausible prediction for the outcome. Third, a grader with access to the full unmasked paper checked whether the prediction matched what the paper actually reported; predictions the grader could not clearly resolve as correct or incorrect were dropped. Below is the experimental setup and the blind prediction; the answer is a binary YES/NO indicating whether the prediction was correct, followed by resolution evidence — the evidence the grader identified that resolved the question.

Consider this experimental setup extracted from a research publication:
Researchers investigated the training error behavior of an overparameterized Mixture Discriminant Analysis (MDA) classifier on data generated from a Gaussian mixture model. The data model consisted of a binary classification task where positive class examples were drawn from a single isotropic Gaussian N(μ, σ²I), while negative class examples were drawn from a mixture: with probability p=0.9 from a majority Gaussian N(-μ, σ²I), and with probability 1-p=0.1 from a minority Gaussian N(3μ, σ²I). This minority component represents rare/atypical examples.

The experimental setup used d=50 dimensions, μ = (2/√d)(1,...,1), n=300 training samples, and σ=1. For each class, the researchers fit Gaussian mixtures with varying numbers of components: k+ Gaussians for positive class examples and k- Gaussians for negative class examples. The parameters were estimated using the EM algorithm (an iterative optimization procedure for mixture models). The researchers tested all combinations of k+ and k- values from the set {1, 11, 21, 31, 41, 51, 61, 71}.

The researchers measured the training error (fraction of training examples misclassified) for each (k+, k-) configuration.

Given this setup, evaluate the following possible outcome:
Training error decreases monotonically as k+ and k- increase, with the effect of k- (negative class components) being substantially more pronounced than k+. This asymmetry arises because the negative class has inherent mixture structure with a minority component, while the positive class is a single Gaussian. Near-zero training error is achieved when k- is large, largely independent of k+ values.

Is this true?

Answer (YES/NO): NO